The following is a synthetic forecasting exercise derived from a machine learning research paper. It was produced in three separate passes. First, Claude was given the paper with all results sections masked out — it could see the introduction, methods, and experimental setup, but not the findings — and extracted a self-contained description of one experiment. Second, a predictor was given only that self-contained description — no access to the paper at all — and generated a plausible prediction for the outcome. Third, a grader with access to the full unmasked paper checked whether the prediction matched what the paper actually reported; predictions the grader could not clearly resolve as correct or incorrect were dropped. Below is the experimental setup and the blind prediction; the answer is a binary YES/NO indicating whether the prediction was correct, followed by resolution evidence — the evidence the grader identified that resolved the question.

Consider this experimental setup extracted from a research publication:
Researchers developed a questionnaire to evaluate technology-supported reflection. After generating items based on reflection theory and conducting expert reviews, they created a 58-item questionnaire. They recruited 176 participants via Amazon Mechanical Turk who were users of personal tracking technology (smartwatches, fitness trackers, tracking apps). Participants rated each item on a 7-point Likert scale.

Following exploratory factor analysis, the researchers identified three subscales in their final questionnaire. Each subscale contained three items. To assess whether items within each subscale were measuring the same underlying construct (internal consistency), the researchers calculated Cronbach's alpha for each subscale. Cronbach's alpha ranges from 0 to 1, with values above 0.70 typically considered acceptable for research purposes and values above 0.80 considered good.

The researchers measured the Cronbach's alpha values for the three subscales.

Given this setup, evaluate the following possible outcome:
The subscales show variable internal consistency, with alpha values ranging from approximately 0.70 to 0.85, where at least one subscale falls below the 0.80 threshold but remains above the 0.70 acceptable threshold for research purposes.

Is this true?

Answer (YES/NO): NO